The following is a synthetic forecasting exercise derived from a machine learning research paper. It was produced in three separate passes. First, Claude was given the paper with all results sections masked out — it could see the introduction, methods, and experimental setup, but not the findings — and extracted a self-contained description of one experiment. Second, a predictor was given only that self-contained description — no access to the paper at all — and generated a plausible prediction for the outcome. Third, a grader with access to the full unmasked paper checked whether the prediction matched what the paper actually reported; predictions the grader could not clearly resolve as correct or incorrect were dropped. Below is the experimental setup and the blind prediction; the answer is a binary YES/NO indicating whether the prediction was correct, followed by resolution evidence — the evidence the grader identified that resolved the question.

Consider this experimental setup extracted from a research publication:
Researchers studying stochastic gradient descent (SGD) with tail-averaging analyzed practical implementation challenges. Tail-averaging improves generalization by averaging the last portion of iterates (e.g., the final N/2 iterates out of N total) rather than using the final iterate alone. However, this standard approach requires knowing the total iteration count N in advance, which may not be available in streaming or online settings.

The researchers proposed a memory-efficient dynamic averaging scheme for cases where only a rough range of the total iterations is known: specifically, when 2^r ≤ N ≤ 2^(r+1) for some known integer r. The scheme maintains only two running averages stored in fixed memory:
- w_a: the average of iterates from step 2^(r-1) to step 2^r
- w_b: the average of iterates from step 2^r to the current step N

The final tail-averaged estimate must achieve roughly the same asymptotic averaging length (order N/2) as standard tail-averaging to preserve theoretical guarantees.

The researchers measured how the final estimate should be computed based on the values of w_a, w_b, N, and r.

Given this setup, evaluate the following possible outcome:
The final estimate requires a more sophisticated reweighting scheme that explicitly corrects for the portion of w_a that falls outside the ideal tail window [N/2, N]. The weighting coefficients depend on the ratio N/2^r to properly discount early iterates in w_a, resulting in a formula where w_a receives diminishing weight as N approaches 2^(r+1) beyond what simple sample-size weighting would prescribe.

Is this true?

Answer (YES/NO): NO